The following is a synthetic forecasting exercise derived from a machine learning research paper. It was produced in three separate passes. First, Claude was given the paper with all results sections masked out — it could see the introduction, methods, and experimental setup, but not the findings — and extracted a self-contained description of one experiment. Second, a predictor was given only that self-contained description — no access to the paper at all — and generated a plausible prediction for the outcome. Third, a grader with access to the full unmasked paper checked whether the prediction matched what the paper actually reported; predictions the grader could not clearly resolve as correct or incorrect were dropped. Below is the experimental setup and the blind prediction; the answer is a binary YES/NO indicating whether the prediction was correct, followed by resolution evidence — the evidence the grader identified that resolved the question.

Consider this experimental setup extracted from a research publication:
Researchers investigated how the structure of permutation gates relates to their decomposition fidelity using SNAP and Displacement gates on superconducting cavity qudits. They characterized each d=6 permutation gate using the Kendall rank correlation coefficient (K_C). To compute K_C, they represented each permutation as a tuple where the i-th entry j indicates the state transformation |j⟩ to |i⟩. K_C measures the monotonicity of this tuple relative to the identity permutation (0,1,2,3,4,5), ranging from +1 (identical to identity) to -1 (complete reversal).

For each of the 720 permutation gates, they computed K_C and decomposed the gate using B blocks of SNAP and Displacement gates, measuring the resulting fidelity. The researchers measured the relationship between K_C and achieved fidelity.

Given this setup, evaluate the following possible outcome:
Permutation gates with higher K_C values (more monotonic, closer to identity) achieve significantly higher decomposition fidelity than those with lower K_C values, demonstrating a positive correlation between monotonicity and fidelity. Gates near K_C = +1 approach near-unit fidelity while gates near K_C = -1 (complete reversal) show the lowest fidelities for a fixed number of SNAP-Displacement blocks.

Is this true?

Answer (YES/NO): NO